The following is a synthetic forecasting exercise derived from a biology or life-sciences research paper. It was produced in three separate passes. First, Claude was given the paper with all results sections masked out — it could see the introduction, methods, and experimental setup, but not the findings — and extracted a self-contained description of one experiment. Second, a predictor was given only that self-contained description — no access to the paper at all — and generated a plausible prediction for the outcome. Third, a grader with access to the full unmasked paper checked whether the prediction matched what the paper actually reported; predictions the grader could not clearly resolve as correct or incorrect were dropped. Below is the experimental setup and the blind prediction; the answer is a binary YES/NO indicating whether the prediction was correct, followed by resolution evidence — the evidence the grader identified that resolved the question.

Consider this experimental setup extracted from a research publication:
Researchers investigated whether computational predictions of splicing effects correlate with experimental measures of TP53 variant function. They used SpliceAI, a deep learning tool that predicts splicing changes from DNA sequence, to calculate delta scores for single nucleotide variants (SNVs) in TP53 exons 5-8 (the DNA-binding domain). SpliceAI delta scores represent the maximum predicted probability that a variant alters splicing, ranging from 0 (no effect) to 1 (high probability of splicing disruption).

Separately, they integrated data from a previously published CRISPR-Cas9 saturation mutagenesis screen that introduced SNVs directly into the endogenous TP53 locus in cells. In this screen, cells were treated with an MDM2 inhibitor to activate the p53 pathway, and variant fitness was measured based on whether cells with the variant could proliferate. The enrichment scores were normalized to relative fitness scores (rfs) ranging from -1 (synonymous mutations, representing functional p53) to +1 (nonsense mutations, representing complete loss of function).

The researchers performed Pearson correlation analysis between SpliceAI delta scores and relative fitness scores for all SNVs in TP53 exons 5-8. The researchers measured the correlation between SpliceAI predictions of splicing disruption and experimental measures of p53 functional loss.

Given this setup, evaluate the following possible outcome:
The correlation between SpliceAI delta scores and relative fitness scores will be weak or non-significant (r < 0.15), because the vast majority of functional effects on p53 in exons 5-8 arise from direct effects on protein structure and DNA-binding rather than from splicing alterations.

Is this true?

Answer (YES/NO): NO